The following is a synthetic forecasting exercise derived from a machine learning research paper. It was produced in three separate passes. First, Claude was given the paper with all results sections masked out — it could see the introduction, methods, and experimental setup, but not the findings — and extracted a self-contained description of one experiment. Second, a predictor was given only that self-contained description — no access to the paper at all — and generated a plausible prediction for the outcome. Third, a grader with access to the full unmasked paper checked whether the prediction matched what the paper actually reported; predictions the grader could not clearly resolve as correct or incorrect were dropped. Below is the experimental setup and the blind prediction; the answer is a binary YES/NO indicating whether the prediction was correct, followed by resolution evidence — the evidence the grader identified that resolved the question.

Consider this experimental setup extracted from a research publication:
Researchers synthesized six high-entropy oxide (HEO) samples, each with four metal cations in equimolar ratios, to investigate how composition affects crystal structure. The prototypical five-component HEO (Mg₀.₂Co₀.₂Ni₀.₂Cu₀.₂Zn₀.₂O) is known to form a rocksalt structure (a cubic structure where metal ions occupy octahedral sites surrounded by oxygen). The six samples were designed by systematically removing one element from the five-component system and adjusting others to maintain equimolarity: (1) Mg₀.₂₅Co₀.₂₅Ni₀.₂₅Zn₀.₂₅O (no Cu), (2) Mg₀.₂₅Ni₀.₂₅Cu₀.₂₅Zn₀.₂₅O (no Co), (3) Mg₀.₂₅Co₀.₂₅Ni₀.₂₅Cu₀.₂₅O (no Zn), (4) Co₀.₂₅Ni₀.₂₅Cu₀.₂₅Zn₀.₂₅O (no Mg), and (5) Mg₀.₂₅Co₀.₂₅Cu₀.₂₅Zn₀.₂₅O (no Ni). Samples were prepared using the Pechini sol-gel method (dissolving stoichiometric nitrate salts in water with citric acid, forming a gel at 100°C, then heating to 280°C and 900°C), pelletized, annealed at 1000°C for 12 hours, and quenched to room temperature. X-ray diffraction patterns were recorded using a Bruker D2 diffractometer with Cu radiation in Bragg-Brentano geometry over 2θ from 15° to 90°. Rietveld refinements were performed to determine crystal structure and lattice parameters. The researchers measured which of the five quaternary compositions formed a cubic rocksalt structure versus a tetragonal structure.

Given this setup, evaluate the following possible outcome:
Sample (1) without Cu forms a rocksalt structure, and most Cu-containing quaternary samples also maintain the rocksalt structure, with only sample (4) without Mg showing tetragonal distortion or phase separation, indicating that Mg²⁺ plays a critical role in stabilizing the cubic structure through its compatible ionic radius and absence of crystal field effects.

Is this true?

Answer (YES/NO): NO